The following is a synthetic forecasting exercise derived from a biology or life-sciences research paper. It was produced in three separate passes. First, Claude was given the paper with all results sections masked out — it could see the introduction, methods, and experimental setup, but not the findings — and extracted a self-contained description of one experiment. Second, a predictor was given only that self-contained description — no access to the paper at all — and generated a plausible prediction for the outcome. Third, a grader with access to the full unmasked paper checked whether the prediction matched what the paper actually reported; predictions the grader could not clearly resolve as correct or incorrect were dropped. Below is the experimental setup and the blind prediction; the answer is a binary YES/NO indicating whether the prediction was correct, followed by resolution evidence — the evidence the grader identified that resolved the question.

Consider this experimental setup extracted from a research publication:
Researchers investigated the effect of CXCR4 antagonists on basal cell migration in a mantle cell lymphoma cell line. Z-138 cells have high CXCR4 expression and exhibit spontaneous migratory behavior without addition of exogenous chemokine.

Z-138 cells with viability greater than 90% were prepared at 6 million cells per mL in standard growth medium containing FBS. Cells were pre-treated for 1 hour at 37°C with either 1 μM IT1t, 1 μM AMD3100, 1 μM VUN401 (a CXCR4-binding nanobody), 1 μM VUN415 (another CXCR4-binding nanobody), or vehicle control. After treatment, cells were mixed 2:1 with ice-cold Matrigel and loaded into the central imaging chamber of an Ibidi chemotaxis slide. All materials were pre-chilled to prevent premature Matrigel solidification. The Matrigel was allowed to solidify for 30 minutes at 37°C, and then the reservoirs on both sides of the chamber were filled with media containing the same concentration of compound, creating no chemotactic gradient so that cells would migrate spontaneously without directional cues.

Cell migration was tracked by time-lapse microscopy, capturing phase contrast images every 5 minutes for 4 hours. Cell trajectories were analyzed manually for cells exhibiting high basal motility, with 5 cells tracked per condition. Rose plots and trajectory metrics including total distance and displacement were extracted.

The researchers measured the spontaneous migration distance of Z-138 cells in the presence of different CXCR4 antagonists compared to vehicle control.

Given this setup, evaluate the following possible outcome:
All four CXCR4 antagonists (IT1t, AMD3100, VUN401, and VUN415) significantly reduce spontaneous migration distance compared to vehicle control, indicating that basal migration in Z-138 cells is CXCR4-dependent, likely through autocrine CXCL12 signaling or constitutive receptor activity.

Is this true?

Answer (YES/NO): NO